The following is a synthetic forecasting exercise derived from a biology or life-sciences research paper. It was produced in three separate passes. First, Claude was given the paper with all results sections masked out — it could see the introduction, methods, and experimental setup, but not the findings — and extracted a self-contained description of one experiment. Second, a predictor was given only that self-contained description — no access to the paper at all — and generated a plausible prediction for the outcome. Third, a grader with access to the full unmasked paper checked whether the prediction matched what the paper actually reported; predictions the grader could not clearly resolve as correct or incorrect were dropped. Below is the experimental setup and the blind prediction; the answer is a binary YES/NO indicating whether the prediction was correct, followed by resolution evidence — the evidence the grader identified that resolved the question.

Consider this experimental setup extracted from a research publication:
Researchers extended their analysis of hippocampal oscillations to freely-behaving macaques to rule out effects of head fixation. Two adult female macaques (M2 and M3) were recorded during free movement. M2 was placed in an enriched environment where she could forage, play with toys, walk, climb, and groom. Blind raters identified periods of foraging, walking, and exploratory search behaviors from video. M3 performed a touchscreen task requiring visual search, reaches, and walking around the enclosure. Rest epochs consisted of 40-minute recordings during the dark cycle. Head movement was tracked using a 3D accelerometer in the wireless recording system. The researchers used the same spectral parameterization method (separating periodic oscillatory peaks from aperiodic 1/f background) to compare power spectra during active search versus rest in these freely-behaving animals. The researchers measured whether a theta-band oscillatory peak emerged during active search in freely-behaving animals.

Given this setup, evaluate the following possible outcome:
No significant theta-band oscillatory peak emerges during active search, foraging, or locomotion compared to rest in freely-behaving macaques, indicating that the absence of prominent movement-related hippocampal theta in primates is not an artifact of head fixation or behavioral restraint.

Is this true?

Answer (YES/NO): YES